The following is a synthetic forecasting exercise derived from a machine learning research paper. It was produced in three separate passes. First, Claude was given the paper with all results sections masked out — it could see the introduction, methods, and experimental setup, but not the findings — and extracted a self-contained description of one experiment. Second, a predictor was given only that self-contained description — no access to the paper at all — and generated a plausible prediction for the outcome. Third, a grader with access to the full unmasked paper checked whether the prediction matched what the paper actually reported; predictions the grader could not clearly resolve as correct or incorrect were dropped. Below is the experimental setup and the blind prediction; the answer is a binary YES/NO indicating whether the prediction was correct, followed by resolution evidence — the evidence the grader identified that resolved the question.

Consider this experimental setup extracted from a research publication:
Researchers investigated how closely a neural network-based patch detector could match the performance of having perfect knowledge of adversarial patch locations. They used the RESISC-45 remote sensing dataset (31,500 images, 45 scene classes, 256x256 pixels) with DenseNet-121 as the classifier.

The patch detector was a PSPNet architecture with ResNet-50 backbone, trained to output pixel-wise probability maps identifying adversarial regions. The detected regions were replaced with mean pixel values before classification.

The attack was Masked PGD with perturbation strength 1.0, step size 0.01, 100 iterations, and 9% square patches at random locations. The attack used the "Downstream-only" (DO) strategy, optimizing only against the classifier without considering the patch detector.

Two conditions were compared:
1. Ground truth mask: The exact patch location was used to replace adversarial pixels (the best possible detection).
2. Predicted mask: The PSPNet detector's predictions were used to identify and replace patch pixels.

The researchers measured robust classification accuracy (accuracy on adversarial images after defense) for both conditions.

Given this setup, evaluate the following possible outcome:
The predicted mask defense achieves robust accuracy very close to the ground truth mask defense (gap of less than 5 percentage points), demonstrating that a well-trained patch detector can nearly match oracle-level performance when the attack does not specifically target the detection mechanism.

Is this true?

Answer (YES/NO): YES